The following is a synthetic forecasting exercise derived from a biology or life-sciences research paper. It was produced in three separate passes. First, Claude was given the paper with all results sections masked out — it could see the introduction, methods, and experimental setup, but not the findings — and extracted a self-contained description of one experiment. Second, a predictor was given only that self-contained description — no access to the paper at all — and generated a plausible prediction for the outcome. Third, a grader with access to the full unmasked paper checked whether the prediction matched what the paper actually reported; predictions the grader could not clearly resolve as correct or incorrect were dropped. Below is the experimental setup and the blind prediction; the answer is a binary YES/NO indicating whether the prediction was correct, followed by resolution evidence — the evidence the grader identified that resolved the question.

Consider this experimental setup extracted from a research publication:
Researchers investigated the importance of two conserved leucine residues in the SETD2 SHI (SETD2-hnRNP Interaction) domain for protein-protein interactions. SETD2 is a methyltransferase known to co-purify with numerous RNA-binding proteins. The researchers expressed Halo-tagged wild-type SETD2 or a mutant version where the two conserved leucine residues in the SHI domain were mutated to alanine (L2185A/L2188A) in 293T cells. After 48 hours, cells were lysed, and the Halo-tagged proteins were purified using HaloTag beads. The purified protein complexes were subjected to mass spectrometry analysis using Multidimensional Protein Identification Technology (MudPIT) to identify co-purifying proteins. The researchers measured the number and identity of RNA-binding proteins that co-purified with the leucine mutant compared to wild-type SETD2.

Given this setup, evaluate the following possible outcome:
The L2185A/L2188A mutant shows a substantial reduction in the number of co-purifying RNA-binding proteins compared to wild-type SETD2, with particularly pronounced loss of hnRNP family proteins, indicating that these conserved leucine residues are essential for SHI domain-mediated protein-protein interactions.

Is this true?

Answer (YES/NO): YES